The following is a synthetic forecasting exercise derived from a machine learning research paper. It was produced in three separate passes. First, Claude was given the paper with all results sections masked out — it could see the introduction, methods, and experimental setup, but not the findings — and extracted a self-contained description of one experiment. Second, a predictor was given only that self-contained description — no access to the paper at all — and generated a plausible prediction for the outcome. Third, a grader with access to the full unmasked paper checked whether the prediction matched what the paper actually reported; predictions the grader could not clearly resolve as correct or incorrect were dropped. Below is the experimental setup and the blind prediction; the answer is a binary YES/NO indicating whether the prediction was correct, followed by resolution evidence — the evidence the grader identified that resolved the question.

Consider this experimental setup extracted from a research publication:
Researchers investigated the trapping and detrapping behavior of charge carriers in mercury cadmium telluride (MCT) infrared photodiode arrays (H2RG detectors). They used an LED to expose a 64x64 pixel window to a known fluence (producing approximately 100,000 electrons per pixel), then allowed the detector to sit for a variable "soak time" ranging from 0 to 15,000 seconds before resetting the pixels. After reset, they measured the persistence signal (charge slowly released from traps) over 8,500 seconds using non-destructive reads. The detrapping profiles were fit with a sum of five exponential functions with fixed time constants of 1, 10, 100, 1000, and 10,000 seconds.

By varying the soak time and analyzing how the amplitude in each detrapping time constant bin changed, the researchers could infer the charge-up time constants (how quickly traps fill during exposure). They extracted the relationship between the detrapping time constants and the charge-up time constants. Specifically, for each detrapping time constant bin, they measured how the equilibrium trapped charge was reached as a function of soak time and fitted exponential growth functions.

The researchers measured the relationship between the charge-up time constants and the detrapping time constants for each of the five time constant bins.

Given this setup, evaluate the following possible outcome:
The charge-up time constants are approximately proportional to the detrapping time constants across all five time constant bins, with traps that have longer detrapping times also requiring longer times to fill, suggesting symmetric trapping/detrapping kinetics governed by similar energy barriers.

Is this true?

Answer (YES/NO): NO